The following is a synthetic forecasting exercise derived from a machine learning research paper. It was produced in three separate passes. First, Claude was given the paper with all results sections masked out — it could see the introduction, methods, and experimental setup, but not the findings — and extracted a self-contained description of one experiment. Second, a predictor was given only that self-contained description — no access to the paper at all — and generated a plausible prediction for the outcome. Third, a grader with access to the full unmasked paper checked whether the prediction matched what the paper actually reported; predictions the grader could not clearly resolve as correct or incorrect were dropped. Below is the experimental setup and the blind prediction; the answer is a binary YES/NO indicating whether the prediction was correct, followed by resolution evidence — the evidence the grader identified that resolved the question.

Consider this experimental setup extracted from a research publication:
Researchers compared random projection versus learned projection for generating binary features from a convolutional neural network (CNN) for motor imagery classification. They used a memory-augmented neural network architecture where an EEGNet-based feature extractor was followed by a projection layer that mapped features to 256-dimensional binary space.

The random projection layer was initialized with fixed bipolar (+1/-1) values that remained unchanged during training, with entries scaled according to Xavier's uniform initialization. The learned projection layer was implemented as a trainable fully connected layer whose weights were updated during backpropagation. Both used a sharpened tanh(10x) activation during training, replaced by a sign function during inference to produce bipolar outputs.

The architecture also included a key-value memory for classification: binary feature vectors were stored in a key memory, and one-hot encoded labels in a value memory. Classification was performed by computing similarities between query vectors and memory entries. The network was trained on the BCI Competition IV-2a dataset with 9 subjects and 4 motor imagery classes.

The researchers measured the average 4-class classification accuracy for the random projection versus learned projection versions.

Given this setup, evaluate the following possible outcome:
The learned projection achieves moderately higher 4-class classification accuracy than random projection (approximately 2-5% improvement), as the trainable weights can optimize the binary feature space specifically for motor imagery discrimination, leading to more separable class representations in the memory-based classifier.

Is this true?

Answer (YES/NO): YES